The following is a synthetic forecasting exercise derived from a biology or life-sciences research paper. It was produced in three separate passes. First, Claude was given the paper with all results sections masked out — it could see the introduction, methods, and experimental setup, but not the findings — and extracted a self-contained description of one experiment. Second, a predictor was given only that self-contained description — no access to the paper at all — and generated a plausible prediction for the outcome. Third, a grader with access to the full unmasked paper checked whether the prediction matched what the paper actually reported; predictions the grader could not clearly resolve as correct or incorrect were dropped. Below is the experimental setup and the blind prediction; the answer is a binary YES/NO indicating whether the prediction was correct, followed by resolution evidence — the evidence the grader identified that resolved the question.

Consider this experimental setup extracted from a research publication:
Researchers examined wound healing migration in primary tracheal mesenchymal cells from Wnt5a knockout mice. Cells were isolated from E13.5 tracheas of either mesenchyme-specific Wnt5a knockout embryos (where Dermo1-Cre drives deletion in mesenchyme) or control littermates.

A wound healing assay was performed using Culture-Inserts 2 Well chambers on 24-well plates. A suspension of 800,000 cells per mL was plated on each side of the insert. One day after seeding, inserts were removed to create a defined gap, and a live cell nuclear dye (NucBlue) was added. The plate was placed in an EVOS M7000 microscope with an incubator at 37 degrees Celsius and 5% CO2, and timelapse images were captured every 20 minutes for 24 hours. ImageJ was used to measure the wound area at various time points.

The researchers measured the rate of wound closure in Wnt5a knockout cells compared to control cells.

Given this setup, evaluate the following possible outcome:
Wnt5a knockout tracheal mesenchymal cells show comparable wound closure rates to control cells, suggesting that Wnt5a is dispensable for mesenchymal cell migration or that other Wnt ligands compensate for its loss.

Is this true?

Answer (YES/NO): YES